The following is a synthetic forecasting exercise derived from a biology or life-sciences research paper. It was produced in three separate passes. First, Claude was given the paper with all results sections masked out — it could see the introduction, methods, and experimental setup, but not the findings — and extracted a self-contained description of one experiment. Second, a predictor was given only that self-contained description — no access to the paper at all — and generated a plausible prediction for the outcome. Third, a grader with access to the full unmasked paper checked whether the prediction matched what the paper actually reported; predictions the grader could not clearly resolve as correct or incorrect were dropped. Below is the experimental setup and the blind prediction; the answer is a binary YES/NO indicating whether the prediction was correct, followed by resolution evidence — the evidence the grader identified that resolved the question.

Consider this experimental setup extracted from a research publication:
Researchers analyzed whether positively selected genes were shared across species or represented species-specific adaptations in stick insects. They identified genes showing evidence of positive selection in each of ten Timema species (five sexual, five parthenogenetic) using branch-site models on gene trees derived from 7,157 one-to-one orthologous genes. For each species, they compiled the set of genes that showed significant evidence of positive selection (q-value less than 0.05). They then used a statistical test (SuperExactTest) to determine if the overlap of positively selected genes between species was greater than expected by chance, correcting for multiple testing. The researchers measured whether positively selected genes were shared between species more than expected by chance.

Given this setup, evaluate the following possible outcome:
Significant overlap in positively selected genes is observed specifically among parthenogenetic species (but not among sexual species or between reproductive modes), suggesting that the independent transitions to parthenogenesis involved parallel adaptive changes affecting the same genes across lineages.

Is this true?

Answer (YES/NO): NO